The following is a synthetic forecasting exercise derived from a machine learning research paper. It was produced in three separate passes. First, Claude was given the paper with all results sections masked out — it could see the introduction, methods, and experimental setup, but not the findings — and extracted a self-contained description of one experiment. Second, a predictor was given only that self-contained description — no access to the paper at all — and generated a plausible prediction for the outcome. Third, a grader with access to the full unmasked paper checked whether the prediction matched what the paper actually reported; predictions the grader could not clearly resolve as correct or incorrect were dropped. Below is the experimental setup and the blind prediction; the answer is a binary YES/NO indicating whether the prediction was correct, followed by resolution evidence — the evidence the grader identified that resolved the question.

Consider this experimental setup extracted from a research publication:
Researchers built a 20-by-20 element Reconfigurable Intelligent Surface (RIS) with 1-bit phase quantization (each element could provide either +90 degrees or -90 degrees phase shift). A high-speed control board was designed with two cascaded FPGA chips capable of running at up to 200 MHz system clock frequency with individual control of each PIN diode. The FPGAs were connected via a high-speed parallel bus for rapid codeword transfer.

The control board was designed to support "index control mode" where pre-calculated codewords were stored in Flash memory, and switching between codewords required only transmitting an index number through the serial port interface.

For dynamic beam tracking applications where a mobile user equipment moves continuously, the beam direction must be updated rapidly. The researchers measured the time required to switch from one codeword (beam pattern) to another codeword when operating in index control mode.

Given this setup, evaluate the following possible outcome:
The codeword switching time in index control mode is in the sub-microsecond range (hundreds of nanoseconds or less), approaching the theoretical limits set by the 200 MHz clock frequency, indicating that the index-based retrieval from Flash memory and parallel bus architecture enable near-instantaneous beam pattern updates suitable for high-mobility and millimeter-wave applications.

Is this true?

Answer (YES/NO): NO